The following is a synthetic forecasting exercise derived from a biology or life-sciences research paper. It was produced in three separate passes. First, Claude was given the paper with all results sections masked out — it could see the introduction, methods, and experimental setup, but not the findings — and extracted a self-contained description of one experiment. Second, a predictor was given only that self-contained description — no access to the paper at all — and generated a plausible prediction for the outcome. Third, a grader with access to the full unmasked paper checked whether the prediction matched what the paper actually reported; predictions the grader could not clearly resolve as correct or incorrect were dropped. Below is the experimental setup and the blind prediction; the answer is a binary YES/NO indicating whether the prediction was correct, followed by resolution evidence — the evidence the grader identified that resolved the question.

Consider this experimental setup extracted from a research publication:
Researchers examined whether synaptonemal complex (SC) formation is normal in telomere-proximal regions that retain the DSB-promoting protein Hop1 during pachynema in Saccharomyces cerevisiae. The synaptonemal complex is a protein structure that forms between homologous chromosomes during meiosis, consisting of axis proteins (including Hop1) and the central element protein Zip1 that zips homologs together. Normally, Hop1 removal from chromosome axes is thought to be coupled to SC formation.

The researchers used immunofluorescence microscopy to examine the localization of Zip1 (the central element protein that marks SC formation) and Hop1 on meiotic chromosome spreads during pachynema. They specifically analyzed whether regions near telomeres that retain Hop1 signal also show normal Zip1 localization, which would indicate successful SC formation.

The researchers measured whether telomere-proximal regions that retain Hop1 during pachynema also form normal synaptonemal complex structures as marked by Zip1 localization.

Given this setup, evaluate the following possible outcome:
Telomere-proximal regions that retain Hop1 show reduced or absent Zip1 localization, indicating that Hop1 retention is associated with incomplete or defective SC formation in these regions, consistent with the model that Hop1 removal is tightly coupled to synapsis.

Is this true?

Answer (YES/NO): NO